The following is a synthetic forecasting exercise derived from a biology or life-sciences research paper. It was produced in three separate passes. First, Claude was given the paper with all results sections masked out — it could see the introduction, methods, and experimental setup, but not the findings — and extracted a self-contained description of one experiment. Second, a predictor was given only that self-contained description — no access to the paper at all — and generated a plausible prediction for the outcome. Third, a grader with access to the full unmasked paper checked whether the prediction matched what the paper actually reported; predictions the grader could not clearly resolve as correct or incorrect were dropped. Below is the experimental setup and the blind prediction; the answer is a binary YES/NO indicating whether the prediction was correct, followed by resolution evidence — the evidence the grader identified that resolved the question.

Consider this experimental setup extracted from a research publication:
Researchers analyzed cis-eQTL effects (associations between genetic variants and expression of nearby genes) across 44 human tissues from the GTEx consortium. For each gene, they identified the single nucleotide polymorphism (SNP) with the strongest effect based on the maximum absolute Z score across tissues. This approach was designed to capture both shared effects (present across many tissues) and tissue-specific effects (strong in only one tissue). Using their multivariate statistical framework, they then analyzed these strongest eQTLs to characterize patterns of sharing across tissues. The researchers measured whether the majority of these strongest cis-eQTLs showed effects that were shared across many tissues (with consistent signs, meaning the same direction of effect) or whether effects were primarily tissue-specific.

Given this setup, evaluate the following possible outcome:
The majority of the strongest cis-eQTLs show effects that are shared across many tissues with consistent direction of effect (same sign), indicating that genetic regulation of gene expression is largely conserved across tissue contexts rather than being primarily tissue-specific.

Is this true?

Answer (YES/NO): YES